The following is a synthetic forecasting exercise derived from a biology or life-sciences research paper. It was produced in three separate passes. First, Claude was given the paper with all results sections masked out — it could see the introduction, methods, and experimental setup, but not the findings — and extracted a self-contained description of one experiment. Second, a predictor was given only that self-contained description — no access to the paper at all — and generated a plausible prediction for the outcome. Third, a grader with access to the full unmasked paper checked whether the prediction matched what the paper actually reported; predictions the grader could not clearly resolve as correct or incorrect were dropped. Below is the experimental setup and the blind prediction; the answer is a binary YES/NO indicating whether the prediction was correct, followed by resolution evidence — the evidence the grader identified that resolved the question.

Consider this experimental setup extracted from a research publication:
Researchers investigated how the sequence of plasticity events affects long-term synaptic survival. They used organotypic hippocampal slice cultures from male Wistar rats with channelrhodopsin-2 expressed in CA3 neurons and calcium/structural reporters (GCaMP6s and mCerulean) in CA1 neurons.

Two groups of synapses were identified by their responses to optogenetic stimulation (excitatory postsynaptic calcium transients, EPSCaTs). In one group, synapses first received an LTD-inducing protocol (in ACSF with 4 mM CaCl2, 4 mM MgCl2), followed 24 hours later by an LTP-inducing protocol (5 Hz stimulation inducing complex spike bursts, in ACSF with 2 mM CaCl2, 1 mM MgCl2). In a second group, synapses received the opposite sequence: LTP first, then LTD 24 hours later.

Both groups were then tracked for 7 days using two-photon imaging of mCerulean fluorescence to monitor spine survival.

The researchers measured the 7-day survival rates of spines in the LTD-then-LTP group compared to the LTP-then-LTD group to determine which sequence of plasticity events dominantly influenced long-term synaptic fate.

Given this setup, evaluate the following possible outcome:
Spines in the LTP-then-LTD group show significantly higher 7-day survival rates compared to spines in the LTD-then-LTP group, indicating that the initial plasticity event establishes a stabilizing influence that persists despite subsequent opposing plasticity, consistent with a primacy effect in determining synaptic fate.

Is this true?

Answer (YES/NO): NO